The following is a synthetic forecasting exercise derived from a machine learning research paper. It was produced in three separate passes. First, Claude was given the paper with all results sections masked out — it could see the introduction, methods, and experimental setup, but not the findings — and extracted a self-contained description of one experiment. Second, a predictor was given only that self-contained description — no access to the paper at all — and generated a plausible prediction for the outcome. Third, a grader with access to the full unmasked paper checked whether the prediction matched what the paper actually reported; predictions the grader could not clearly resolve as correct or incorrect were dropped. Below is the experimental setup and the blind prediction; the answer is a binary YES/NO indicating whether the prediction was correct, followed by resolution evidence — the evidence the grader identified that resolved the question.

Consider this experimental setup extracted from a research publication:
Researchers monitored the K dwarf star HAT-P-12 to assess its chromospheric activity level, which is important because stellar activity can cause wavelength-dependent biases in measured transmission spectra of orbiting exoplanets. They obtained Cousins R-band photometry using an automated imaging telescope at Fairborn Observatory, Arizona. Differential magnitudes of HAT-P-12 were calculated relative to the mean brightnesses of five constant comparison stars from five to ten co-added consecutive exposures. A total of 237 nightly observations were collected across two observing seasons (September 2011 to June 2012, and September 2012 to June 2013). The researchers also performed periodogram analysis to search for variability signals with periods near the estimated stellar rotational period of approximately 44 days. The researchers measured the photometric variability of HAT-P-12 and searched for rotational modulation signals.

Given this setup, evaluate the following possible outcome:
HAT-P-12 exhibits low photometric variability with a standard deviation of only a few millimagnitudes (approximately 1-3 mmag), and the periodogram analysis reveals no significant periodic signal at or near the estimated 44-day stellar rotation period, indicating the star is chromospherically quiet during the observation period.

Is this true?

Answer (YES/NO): NO